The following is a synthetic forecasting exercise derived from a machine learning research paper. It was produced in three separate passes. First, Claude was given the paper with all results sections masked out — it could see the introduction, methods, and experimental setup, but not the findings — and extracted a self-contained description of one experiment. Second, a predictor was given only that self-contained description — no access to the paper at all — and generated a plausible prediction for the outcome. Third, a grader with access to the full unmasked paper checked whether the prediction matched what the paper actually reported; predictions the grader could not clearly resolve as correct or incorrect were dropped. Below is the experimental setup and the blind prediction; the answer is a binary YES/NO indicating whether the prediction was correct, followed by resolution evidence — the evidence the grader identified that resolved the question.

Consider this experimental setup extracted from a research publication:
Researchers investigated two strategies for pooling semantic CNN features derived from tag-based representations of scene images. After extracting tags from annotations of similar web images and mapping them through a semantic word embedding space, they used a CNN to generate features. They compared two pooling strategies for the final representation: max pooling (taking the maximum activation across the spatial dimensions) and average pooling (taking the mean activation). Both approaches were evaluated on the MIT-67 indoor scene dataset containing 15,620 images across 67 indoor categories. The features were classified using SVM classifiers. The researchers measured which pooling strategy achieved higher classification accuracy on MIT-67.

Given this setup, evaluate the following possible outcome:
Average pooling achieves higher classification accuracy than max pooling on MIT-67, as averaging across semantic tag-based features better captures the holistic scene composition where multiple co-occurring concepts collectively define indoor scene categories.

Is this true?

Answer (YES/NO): YES